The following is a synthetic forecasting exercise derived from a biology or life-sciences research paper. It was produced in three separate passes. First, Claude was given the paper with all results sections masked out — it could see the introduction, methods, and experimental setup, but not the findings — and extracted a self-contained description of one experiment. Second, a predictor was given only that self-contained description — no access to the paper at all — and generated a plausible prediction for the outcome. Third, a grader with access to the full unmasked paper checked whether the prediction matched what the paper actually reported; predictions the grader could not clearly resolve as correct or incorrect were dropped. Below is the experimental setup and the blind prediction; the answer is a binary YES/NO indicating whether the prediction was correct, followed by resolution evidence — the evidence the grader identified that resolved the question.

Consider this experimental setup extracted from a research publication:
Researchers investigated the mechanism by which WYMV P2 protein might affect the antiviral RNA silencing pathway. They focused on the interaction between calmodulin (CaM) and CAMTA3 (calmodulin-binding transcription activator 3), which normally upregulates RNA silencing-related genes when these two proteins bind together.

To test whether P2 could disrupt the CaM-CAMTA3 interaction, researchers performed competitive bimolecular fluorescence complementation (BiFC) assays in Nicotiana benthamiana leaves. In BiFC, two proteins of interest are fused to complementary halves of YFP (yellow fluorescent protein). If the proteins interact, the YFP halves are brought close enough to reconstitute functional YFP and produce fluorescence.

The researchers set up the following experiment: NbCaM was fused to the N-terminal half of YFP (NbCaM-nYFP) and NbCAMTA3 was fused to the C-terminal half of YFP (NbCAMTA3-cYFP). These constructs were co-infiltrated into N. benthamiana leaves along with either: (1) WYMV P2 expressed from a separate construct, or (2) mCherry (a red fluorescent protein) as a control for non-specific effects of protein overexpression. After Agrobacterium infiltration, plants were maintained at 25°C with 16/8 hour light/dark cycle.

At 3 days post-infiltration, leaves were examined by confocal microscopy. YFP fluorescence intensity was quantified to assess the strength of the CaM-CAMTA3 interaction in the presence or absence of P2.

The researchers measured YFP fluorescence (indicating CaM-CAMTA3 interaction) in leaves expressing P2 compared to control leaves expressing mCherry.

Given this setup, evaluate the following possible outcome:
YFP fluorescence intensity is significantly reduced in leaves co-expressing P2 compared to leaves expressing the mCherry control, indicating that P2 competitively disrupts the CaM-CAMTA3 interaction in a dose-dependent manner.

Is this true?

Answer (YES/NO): NO